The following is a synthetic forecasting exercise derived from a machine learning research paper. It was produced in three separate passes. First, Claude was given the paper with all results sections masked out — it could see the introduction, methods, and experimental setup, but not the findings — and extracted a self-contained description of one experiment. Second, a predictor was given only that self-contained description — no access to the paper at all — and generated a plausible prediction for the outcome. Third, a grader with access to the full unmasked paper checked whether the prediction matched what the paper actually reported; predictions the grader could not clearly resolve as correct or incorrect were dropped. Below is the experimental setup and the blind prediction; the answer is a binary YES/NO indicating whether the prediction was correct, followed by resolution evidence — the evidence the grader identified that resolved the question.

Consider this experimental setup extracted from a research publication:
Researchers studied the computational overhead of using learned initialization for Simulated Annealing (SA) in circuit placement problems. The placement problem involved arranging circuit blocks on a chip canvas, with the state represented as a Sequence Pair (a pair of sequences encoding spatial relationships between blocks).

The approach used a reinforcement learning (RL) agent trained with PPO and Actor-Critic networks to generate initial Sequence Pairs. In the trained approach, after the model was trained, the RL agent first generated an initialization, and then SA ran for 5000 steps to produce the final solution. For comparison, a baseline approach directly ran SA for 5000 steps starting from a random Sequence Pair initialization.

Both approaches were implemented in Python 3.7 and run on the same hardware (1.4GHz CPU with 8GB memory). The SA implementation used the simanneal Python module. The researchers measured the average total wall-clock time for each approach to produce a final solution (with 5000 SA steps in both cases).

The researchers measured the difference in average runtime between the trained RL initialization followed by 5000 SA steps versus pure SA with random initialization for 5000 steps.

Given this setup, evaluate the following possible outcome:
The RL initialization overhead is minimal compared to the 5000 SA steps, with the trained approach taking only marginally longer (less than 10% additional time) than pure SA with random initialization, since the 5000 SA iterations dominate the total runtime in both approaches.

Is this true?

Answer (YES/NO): YES